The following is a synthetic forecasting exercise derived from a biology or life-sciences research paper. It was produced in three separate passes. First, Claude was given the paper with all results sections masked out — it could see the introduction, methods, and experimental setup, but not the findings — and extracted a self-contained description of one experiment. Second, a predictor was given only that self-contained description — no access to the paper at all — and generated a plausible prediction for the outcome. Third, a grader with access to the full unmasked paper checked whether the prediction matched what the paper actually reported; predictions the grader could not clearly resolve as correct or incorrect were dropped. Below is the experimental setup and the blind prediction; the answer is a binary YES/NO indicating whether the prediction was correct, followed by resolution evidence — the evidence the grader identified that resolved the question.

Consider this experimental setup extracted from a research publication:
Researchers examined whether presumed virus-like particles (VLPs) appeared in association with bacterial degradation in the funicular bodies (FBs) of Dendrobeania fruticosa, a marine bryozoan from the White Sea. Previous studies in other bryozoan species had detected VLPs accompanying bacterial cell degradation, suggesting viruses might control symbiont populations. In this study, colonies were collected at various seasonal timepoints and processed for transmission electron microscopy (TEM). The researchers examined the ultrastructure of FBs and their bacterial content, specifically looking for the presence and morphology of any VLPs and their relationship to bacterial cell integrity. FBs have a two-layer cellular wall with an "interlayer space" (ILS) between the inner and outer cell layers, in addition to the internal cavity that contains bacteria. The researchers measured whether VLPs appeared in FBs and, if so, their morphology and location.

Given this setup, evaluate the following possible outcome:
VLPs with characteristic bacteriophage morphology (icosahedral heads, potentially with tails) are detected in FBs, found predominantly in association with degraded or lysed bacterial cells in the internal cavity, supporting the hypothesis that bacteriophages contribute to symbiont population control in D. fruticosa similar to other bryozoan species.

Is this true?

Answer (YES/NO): NO